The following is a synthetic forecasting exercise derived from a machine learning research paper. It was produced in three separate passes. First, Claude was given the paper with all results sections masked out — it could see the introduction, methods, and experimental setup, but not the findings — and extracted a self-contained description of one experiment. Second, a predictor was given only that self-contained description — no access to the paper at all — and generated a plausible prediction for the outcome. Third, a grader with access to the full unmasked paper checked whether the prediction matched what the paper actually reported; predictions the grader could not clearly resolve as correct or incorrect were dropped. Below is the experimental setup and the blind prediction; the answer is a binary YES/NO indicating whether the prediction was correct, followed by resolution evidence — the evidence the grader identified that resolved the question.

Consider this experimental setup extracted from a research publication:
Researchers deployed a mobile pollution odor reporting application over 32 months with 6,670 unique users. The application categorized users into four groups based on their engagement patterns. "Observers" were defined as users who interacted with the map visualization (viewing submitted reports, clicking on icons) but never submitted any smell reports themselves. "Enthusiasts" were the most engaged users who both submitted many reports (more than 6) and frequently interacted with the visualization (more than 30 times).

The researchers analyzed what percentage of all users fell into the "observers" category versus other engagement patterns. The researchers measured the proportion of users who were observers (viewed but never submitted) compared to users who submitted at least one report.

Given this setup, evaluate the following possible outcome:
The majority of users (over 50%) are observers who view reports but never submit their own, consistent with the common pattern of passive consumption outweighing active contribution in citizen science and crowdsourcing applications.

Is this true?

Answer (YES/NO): NO